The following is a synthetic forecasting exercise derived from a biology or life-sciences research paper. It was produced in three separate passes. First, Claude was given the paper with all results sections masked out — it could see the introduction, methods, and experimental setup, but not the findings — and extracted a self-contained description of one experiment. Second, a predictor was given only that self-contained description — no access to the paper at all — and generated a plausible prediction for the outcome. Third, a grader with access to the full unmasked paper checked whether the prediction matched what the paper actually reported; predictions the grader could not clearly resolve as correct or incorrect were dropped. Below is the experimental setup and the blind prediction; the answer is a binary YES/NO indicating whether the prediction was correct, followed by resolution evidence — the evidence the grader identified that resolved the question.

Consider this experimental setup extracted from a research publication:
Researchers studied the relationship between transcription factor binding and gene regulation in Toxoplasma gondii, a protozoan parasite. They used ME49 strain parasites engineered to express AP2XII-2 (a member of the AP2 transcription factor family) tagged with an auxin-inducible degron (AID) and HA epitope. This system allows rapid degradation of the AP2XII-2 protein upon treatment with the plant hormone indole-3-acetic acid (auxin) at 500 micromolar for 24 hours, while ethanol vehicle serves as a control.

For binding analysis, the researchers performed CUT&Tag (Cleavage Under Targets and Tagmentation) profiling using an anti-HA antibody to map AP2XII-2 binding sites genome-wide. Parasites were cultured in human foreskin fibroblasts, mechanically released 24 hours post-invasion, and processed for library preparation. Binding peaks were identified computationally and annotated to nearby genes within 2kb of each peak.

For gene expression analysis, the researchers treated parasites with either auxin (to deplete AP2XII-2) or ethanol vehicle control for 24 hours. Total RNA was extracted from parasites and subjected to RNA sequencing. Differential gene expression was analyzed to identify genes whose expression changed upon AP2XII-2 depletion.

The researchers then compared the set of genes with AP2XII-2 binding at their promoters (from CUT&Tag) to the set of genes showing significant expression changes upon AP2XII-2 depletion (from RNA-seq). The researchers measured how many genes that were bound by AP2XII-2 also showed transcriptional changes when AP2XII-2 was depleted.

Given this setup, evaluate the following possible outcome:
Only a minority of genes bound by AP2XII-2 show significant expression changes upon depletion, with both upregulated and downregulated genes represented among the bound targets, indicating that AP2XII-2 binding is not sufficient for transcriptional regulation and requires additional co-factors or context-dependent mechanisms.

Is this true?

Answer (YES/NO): YES